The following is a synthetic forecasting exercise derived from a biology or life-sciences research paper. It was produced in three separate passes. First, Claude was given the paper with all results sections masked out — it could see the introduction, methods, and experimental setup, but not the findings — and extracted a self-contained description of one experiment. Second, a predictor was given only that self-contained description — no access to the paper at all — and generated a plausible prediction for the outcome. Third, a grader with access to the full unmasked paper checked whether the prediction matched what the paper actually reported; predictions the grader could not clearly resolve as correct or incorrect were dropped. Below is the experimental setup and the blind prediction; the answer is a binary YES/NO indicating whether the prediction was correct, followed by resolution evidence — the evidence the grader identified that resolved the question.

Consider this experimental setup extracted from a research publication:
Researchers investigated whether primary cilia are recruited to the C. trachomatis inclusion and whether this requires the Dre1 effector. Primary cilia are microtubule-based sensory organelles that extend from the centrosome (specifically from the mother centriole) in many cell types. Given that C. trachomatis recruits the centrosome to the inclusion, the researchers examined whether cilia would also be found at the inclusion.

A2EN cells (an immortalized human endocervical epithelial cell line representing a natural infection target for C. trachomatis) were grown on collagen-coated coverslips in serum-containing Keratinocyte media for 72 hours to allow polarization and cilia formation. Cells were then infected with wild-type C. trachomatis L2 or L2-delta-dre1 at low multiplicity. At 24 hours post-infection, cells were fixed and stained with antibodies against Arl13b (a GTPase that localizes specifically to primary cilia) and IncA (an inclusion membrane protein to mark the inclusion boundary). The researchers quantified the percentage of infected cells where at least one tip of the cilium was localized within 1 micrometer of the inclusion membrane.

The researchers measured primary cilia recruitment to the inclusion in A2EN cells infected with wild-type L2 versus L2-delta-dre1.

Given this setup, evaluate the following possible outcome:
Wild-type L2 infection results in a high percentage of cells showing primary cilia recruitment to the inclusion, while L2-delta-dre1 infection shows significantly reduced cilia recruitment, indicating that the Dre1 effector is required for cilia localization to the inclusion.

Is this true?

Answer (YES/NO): YES